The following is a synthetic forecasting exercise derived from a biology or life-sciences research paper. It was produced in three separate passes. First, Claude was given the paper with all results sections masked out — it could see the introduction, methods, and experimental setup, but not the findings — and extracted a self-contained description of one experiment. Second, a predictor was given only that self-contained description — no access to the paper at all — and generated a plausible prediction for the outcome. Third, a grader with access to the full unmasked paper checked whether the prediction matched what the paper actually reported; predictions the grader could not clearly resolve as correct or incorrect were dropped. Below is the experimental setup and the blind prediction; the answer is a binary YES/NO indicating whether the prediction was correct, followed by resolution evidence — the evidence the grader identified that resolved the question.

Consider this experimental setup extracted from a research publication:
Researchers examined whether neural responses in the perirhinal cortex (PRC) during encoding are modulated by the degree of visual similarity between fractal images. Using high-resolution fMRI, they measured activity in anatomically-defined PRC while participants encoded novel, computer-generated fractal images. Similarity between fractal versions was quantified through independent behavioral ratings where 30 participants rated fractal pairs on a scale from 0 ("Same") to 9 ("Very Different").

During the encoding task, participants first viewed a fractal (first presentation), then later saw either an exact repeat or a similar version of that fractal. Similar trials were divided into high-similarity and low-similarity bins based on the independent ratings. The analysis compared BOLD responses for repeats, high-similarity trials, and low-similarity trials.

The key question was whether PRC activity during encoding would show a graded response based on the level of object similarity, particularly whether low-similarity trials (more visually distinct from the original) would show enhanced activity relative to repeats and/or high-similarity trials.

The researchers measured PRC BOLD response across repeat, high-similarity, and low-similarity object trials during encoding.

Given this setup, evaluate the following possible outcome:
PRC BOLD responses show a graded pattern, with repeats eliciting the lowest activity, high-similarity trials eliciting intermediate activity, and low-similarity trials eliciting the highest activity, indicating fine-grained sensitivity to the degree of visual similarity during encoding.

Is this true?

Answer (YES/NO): NO